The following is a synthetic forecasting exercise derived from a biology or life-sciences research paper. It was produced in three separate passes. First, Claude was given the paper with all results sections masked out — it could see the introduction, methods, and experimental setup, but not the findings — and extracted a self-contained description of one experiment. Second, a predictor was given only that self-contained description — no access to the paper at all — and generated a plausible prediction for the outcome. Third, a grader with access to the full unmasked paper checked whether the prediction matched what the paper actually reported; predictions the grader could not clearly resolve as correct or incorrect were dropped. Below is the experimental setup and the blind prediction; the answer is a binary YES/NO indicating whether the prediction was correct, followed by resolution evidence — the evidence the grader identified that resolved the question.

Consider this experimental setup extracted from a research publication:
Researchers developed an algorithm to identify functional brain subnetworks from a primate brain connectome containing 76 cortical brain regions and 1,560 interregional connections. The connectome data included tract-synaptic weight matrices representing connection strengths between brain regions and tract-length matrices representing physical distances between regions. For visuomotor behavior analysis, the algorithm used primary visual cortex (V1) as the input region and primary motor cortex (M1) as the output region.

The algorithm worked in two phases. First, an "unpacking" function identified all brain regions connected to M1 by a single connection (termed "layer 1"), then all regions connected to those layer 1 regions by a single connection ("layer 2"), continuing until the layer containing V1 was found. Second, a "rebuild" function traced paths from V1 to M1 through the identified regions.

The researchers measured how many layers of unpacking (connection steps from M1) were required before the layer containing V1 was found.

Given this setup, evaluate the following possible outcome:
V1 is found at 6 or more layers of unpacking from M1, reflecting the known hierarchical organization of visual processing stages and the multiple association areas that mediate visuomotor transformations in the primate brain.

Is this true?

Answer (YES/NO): NO